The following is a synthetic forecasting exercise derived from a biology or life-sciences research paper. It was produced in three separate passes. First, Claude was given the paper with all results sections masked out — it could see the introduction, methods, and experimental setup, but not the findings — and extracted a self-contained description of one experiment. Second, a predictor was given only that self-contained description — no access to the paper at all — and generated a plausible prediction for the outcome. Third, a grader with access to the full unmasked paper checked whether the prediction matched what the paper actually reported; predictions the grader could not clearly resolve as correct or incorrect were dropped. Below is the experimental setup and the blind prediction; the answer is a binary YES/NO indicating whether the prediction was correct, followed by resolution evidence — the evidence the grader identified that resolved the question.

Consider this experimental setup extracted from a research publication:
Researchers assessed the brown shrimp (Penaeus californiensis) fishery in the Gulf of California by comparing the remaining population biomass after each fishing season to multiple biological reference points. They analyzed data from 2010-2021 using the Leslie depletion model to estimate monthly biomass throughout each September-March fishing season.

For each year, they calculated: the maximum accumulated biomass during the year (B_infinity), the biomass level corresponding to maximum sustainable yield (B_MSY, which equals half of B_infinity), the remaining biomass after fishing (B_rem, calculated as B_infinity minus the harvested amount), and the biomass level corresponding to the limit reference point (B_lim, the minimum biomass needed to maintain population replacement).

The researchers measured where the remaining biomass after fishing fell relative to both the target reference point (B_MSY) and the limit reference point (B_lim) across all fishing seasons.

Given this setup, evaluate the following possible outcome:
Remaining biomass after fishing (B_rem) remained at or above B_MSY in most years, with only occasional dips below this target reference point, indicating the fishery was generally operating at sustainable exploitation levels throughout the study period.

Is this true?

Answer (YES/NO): NO